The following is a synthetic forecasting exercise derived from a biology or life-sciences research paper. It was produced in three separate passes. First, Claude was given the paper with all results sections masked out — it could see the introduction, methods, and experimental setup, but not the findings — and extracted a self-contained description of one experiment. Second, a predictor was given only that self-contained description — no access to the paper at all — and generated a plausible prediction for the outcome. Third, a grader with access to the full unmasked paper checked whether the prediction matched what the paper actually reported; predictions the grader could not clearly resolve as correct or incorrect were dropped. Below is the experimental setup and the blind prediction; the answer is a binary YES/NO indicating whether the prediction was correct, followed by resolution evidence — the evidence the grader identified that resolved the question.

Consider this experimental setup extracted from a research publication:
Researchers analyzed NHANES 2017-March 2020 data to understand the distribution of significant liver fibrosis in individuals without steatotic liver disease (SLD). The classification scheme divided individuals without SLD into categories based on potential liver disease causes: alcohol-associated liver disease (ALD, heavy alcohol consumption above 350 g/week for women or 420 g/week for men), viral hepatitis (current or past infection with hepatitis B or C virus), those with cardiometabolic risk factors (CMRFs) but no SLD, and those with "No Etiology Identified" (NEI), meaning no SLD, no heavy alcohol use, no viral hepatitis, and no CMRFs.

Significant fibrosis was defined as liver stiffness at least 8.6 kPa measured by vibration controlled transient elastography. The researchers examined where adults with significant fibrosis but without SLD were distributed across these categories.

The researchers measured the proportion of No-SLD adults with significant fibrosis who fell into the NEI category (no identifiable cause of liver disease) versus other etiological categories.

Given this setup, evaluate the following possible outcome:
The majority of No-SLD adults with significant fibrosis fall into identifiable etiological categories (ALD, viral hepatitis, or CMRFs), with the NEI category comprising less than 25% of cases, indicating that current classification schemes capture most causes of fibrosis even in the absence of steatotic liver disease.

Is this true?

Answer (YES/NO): NO